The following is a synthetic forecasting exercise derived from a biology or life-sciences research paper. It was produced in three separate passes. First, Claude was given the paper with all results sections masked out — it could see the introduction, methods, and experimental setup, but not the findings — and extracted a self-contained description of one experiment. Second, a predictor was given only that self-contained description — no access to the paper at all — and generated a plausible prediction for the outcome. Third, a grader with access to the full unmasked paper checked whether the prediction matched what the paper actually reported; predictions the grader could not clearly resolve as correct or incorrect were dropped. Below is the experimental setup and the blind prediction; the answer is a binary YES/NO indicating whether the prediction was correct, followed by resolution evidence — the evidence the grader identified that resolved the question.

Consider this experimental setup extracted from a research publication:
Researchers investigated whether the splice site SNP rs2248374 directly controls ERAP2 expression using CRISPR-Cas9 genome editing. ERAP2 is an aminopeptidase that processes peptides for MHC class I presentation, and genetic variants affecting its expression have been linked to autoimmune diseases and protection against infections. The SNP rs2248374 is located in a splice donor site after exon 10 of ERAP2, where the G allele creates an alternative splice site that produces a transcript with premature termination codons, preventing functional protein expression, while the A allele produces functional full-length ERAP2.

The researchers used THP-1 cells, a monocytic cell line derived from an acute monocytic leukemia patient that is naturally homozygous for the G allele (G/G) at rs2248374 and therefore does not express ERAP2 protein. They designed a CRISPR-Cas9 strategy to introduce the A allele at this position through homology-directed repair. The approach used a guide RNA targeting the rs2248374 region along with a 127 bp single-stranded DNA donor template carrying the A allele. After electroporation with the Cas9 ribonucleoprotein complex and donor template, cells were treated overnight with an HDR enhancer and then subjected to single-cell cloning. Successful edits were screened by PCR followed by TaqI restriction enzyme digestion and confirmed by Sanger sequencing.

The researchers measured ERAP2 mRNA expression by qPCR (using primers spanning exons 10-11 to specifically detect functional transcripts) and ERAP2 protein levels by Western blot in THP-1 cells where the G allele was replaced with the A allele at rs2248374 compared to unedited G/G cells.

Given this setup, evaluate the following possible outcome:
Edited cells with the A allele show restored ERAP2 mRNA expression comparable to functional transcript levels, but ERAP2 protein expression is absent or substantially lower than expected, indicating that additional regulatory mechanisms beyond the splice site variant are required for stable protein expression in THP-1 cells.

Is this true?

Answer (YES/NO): NO